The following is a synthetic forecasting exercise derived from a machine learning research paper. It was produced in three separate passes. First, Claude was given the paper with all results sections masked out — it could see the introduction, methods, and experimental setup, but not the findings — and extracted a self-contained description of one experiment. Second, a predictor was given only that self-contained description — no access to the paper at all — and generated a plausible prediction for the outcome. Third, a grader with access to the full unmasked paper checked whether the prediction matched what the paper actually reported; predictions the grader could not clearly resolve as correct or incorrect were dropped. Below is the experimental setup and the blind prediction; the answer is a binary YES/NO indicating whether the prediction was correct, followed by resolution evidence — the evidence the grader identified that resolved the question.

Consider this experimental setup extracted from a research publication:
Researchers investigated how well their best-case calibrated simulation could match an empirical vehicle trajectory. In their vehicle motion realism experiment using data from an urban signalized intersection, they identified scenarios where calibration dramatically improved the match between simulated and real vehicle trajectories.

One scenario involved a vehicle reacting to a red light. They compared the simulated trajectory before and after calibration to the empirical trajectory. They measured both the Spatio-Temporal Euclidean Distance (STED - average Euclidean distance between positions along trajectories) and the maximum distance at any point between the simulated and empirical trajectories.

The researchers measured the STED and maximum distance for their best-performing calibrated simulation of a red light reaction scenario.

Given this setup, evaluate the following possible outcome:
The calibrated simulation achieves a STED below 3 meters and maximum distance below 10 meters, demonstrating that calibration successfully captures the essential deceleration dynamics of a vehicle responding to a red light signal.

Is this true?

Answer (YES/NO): YES